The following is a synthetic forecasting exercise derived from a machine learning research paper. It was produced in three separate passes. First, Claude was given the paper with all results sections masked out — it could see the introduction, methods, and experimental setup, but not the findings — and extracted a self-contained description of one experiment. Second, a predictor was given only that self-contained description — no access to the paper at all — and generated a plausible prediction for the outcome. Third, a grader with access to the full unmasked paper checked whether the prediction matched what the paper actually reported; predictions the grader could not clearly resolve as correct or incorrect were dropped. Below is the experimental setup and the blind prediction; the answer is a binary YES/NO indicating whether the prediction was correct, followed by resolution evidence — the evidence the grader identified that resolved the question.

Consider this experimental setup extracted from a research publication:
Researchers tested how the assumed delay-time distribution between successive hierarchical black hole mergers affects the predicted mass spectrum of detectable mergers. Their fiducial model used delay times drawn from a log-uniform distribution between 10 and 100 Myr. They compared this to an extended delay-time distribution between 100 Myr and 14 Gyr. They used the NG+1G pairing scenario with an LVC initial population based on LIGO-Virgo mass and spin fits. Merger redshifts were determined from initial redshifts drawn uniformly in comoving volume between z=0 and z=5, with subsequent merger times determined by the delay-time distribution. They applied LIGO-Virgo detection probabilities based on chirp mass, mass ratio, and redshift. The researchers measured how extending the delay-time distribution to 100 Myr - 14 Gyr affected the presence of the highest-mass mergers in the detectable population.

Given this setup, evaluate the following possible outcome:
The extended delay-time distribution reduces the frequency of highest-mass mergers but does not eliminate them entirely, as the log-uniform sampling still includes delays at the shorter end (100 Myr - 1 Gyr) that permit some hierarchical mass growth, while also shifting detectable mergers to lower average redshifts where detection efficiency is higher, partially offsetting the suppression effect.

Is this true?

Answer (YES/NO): NO